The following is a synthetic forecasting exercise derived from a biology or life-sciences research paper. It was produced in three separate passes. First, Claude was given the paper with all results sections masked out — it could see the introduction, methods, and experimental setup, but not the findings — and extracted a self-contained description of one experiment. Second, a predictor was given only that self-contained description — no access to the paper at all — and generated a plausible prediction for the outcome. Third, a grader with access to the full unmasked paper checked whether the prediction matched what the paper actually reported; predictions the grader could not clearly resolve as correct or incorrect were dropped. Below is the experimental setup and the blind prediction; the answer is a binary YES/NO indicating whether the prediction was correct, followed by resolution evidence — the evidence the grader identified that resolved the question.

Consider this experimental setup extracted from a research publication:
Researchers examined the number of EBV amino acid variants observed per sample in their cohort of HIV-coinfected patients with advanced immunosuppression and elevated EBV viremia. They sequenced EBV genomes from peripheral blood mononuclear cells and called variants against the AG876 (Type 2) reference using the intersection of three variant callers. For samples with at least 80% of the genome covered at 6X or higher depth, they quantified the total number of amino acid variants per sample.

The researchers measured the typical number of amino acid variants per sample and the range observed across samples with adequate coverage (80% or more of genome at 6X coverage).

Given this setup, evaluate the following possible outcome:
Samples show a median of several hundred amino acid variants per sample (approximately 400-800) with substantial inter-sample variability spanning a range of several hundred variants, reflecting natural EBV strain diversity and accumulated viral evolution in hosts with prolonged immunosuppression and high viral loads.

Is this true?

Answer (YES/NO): NO